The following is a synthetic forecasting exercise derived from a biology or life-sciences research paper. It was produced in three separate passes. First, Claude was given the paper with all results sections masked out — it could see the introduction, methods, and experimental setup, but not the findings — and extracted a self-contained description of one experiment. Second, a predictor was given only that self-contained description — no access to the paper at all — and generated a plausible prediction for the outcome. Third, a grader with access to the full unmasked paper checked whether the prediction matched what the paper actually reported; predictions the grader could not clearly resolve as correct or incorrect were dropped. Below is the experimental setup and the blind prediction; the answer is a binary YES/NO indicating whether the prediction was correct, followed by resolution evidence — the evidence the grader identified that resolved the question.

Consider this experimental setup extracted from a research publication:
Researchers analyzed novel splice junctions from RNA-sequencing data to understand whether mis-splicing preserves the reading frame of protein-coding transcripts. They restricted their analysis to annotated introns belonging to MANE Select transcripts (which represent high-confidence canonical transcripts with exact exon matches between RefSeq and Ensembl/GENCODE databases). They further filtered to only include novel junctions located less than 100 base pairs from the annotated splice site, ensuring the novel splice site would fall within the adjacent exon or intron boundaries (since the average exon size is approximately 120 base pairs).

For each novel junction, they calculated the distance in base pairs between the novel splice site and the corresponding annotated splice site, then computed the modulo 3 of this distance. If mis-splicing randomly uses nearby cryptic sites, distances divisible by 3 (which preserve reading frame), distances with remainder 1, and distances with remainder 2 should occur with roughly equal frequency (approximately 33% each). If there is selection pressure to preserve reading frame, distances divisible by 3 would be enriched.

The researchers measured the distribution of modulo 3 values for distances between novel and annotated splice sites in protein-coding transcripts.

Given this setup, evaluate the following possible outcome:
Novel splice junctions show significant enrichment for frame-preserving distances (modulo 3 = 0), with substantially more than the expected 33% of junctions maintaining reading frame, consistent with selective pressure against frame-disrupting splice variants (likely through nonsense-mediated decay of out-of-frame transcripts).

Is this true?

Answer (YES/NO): NO